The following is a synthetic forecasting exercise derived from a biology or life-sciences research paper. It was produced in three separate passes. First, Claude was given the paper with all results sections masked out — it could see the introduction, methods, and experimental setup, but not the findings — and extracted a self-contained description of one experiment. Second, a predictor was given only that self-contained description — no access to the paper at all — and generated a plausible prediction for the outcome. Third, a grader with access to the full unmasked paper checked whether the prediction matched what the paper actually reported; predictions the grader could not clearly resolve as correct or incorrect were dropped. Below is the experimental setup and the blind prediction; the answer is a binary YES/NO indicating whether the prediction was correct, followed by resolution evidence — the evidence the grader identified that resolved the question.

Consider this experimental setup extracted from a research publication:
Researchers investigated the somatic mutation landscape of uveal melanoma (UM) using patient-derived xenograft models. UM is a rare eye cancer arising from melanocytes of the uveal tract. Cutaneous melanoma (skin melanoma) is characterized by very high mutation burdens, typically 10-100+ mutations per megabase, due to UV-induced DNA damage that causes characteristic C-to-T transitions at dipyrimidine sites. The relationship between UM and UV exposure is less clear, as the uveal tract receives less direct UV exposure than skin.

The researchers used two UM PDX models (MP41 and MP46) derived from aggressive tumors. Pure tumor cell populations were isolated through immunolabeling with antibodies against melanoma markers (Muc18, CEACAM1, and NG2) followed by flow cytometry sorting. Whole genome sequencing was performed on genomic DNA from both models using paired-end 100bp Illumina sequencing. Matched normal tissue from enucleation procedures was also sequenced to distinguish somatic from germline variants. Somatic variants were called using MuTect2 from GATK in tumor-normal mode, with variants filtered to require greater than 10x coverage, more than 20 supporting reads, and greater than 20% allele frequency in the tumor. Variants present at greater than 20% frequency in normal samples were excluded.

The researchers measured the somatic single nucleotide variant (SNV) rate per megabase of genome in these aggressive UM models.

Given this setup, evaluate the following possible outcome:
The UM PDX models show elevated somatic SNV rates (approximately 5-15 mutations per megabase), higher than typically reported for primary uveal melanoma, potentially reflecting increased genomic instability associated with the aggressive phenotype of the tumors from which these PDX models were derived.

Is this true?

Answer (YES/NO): NO